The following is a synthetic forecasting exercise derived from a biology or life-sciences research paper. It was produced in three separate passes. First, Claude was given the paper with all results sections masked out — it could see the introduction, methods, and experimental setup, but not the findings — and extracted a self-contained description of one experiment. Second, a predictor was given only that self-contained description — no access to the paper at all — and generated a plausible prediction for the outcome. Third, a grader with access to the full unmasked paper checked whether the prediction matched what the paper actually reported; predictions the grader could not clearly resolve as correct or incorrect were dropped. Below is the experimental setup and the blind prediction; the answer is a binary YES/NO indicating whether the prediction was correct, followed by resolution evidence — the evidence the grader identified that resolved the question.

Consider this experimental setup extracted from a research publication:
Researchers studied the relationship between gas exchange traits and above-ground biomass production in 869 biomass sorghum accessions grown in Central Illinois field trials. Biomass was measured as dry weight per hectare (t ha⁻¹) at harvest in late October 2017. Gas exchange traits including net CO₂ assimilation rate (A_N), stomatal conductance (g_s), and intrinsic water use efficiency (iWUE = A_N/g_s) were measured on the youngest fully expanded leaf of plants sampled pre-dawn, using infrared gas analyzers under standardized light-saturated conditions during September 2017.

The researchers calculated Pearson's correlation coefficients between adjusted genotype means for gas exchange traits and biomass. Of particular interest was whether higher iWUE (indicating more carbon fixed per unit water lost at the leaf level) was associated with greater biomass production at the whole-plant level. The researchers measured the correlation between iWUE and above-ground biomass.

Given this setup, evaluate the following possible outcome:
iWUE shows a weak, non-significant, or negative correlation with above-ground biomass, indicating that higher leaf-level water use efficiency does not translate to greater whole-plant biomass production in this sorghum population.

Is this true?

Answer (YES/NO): NO